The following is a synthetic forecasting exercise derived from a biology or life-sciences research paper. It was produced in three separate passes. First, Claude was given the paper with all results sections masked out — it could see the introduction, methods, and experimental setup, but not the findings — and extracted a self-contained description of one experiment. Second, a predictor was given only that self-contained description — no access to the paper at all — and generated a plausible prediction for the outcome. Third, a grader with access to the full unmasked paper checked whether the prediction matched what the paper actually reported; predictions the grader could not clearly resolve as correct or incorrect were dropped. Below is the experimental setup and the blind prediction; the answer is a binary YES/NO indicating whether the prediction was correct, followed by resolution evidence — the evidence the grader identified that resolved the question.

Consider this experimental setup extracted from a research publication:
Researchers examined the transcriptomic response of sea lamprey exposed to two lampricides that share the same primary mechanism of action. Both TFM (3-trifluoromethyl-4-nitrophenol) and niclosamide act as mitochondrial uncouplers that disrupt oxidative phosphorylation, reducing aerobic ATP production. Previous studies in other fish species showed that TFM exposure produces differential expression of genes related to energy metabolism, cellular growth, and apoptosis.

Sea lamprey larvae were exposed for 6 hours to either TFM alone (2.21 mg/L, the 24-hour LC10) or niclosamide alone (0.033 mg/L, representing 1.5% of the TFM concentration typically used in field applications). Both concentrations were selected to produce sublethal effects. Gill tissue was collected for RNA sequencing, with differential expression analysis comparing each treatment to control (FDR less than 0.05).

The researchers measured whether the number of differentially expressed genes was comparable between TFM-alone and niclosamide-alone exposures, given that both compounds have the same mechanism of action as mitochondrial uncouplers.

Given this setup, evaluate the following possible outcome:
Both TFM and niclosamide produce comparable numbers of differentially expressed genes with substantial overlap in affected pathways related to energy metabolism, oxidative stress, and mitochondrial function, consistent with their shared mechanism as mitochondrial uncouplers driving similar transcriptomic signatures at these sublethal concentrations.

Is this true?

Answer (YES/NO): NO